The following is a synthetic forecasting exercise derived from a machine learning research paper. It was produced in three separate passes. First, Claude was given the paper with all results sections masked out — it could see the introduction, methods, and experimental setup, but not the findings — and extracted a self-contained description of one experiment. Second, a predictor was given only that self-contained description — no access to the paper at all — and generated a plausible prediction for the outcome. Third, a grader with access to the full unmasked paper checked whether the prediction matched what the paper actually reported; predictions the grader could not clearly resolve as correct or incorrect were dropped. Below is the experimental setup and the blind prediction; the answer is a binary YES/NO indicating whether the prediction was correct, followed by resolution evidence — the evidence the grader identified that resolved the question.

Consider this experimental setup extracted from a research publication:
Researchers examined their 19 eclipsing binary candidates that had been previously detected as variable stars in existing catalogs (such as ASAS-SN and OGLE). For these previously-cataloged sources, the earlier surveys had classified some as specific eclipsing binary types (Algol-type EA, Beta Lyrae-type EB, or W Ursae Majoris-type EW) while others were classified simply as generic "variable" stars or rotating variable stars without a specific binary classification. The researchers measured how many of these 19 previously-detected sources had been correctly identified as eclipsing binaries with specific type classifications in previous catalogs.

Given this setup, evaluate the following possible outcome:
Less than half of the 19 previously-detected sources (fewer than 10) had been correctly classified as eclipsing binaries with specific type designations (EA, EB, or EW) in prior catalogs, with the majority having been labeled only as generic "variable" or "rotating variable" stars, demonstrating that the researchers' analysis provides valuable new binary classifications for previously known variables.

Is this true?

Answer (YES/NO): NO